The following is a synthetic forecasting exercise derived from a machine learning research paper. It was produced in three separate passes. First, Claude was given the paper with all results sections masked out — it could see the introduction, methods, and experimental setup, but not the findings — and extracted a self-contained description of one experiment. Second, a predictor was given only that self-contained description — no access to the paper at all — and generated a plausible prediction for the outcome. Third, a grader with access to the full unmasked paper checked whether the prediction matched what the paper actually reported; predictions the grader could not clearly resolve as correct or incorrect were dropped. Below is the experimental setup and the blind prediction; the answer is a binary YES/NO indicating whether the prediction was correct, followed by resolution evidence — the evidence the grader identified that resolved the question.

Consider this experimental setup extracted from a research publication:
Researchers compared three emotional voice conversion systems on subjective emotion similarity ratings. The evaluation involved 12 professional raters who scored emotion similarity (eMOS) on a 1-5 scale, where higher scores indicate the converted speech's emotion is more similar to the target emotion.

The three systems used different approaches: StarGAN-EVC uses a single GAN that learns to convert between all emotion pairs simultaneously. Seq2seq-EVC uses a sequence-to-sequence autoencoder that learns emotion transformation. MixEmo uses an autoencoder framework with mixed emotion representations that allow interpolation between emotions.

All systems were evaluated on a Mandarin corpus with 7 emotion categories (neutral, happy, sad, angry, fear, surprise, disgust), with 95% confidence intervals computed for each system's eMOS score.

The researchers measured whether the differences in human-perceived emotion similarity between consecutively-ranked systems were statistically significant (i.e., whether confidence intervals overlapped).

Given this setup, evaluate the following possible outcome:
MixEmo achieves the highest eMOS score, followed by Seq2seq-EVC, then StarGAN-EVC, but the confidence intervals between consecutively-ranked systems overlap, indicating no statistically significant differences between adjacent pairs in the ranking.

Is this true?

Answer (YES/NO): NO